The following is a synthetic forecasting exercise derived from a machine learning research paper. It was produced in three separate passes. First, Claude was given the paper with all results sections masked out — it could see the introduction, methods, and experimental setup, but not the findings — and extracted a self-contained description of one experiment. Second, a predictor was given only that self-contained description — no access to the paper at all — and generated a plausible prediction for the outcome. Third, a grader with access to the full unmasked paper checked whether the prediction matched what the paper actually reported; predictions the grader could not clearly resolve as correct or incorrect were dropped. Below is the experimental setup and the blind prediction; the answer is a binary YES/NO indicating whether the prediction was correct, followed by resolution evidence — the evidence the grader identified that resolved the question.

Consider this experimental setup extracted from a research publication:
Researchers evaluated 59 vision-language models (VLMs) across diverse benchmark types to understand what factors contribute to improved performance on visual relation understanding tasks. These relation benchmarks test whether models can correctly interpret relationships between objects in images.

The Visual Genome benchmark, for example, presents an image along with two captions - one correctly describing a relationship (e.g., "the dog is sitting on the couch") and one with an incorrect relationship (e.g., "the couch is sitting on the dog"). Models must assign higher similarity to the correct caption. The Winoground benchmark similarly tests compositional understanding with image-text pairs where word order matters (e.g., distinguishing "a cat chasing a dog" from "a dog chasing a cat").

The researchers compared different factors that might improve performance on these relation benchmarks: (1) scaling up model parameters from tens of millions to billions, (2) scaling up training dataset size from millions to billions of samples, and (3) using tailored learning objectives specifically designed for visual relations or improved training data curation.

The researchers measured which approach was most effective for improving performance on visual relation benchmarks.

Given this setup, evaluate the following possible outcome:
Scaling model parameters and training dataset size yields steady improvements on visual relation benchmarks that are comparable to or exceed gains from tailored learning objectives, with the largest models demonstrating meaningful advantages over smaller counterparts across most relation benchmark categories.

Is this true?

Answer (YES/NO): NO